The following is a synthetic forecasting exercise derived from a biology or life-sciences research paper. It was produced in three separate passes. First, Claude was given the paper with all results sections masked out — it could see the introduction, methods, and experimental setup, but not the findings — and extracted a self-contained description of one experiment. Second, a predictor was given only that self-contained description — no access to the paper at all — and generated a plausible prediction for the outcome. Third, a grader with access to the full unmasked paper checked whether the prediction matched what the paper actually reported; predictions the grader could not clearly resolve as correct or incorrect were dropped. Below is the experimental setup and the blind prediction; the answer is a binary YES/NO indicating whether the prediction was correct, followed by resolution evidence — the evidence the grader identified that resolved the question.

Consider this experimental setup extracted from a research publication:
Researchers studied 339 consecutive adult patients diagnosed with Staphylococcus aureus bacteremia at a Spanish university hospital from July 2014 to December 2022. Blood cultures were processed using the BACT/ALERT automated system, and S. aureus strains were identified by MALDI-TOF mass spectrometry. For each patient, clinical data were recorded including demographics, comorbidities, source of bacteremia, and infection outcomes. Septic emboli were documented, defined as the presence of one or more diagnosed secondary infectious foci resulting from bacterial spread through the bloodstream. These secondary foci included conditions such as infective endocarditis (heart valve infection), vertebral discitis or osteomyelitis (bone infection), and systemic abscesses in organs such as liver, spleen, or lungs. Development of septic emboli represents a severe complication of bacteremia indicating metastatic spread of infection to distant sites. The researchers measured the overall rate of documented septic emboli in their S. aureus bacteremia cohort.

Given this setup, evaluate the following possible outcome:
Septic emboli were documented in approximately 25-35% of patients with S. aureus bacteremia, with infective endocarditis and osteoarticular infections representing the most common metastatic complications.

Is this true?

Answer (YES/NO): NO